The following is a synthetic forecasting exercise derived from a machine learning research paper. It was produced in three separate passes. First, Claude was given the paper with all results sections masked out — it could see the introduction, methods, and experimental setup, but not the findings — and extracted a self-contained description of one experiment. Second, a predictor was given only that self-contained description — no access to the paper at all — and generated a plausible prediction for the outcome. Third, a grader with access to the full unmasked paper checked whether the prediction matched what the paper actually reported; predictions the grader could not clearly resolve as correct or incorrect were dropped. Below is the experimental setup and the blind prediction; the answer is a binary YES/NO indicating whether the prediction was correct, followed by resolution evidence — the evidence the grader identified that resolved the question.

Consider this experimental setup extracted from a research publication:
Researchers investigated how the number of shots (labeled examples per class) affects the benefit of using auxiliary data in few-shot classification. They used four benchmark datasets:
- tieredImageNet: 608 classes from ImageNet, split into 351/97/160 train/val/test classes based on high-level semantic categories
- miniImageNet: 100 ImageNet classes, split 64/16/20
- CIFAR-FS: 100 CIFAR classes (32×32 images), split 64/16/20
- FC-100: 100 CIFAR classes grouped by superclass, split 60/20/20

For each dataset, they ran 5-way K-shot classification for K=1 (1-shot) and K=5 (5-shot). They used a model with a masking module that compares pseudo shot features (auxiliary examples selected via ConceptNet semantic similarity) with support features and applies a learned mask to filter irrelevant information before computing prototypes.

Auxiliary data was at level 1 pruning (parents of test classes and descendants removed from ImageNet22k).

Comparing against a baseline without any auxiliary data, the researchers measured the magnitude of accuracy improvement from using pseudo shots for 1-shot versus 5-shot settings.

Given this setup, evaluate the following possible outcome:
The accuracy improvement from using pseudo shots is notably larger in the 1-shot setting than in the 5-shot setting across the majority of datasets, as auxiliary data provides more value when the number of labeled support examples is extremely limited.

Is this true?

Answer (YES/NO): YES